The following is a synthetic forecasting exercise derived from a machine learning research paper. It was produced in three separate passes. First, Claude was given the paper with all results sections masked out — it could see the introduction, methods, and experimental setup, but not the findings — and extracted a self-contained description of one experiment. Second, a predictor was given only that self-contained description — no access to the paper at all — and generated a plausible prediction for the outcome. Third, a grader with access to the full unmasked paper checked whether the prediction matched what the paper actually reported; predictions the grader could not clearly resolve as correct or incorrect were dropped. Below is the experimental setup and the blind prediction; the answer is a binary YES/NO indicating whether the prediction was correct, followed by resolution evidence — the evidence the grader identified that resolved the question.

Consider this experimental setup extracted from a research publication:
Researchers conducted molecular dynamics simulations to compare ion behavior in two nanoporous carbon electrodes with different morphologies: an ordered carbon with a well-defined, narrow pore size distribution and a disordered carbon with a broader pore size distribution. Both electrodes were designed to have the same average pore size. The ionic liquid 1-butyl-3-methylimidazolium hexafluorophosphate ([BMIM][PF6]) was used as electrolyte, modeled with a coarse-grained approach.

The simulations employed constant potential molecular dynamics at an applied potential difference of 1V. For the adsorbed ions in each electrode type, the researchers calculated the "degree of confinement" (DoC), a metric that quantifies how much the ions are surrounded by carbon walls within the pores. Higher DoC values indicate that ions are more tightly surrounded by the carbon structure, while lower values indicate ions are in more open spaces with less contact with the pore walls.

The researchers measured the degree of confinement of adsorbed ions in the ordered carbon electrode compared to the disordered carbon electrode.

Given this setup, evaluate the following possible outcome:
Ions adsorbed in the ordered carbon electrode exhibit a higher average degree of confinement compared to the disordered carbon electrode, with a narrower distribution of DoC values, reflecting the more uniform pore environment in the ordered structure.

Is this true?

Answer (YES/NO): YES